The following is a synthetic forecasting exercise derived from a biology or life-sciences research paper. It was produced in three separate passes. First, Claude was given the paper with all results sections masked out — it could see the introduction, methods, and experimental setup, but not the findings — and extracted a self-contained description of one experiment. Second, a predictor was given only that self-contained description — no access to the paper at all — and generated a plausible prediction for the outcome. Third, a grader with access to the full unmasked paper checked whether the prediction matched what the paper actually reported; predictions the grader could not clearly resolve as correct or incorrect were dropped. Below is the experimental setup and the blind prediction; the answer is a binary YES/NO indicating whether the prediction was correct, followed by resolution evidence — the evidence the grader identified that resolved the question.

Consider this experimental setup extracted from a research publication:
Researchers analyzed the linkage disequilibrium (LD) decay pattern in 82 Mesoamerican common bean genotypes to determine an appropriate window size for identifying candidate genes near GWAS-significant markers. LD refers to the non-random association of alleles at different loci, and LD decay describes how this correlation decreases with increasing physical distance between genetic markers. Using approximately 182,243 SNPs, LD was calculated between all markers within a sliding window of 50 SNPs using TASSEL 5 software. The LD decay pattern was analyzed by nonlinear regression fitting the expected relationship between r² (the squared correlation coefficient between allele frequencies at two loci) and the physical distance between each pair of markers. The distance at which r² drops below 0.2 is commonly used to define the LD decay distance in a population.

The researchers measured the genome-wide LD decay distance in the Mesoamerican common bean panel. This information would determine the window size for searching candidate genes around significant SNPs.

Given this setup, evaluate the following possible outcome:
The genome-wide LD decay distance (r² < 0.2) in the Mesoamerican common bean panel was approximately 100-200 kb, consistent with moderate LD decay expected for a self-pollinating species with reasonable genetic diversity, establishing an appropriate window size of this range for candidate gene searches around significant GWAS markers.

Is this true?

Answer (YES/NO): NO